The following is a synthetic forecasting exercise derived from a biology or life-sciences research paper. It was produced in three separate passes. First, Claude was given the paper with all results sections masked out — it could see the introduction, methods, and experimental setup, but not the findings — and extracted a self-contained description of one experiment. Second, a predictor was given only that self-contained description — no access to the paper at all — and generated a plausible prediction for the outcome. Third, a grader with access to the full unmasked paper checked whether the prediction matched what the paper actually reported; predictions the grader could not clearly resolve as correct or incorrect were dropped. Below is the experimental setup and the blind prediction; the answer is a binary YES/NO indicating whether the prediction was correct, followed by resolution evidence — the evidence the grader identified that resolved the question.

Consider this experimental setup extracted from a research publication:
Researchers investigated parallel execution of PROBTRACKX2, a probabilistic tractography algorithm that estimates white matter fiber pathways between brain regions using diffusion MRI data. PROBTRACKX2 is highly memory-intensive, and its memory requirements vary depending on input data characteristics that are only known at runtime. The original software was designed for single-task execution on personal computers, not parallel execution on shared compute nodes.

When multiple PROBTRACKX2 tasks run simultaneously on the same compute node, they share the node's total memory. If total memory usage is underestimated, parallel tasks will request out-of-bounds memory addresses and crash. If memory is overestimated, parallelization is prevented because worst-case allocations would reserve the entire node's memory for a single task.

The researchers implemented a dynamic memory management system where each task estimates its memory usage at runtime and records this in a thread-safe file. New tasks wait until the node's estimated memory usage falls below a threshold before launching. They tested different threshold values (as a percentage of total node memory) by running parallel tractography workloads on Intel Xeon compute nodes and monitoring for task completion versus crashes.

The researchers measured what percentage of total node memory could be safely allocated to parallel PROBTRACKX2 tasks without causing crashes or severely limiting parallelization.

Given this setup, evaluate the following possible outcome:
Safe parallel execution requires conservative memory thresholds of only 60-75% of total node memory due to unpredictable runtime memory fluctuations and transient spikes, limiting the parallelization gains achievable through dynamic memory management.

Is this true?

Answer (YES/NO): NO